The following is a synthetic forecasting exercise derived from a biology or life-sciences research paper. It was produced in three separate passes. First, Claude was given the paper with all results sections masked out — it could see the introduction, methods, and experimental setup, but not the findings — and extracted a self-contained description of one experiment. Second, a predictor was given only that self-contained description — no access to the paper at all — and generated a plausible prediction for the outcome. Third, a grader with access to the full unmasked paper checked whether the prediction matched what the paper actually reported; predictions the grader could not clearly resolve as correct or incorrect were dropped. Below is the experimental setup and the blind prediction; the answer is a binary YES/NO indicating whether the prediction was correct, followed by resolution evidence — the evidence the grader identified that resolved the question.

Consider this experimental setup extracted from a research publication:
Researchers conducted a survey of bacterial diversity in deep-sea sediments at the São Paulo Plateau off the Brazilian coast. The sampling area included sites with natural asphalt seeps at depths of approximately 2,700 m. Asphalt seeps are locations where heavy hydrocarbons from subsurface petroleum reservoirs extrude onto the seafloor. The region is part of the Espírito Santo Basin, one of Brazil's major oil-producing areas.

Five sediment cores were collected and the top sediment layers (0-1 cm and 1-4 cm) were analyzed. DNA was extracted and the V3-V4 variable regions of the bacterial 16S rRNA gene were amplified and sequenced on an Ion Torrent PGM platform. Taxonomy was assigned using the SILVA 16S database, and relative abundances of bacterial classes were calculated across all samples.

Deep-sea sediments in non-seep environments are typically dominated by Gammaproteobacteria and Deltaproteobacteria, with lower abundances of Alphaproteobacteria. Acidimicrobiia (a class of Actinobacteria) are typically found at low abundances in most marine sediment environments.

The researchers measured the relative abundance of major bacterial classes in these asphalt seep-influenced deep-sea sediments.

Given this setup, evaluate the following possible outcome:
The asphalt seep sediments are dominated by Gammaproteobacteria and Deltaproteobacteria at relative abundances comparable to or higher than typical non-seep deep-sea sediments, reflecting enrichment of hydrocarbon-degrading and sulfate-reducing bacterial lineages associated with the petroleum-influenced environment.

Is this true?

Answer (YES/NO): NO